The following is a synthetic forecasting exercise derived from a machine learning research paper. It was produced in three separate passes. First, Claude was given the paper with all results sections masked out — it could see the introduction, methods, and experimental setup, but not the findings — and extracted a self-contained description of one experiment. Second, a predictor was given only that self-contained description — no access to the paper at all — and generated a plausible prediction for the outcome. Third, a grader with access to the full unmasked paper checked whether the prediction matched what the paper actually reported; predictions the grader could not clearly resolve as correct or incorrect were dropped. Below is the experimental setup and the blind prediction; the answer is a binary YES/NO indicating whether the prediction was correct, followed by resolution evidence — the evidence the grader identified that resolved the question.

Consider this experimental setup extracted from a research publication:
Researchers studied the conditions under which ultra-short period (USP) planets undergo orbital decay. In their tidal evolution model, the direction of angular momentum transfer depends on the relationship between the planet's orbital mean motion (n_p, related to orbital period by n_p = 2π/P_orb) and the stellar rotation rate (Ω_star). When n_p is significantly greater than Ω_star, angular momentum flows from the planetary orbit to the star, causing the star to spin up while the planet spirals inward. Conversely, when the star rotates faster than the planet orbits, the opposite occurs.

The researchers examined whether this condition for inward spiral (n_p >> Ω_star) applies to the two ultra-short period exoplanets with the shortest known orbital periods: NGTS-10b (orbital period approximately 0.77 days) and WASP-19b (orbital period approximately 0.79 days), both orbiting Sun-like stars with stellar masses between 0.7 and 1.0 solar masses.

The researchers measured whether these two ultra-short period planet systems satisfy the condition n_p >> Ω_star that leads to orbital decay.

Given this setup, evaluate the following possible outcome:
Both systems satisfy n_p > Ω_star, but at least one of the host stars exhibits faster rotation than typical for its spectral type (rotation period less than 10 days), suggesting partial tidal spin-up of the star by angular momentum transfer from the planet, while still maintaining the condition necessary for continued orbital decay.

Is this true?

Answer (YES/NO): NO